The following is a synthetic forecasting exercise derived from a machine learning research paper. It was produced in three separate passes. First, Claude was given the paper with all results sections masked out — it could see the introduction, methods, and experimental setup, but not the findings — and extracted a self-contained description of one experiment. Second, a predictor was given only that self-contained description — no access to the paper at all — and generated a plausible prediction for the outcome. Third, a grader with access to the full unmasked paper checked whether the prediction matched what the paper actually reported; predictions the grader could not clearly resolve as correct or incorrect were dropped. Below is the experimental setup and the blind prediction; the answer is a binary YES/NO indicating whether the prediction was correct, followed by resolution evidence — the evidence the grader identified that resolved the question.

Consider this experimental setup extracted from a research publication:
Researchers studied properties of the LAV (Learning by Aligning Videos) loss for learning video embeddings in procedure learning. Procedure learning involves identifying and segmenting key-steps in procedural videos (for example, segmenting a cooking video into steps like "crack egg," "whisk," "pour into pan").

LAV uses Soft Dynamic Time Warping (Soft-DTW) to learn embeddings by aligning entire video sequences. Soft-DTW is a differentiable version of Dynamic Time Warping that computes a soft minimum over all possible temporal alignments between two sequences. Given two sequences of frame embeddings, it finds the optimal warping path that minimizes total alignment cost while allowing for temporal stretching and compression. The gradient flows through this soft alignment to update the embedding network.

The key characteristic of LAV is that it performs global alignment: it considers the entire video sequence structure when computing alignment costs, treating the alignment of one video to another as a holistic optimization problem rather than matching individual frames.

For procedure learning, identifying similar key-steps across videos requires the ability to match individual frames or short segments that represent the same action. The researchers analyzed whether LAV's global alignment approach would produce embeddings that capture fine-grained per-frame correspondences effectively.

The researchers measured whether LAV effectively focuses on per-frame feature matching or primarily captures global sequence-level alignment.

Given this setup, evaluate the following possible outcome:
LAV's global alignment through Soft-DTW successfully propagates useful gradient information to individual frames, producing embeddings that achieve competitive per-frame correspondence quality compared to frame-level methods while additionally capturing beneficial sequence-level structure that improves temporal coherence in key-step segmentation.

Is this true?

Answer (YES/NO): NO